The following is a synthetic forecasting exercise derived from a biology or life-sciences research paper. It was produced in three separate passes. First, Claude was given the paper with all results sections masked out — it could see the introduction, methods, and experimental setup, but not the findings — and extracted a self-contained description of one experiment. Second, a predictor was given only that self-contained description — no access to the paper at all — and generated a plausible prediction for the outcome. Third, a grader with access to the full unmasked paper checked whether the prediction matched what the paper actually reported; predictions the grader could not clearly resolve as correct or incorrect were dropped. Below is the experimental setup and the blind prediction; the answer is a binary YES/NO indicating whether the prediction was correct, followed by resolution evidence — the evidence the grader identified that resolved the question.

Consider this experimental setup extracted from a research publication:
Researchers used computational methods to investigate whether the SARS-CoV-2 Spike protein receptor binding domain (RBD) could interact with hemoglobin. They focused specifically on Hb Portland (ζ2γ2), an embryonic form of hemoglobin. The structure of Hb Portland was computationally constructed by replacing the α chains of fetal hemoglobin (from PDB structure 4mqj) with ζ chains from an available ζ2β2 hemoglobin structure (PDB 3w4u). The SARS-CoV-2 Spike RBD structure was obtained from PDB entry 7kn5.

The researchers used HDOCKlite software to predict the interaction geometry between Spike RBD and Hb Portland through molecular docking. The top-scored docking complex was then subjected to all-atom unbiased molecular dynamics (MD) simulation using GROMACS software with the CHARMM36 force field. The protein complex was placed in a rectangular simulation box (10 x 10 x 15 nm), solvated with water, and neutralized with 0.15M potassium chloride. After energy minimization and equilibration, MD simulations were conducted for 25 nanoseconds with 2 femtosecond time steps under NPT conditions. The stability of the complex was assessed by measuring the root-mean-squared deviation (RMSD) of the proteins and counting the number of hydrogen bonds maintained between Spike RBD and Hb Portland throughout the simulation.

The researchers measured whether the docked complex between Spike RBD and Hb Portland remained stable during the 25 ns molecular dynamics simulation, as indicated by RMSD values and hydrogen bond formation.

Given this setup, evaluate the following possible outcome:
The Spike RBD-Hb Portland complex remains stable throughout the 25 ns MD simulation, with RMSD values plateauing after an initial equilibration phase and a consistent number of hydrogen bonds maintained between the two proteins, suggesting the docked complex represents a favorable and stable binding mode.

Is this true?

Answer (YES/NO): YES